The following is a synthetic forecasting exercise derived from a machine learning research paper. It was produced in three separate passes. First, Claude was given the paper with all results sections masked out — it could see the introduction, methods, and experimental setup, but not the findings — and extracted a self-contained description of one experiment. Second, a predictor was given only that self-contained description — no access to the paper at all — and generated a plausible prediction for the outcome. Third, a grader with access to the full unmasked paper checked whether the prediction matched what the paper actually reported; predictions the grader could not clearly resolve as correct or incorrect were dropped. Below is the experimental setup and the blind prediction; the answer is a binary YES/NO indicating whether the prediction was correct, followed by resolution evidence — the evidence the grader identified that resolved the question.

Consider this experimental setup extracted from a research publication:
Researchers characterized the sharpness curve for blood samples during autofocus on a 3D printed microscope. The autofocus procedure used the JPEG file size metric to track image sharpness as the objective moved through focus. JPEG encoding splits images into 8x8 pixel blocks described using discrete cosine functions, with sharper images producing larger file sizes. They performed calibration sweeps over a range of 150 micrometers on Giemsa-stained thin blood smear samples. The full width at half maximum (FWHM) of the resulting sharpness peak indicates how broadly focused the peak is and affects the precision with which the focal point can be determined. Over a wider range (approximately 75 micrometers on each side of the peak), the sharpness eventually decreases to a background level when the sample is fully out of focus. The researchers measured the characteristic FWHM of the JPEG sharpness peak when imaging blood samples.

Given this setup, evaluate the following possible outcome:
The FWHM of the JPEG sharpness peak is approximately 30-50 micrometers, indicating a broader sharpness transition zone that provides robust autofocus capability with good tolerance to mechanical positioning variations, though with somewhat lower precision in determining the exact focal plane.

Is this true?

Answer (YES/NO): NO